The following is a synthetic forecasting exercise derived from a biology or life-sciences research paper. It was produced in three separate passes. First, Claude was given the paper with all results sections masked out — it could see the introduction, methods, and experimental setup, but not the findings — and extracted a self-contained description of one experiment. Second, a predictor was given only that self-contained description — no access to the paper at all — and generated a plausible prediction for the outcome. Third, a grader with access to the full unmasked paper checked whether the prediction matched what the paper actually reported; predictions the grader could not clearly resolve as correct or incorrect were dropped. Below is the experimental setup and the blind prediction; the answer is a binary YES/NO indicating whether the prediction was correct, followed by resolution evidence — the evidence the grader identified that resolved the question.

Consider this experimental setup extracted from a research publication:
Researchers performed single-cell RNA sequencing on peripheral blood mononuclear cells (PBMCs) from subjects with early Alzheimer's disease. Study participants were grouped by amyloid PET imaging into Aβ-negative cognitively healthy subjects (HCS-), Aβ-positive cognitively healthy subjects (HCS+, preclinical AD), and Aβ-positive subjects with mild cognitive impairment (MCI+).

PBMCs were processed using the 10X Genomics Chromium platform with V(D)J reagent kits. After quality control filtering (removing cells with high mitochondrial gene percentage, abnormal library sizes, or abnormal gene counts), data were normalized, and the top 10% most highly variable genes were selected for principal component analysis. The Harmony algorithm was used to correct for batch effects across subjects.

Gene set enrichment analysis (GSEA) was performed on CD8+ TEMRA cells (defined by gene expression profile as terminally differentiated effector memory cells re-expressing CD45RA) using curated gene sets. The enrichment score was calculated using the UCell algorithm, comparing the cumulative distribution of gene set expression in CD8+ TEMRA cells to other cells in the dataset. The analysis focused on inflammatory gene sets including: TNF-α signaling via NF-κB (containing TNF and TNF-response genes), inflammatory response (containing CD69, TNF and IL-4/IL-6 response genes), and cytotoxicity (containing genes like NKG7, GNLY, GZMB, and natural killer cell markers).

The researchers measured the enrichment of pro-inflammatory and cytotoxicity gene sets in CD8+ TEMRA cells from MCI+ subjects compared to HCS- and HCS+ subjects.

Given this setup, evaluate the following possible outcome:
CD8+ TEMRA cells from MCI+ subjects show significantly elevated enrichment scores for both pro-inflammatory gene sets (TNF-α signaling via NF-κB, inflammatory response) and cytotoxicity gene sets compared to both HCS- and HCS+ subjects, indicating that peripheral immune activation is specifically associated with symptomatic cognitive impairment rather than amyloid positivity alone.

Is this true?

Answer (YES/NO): NO